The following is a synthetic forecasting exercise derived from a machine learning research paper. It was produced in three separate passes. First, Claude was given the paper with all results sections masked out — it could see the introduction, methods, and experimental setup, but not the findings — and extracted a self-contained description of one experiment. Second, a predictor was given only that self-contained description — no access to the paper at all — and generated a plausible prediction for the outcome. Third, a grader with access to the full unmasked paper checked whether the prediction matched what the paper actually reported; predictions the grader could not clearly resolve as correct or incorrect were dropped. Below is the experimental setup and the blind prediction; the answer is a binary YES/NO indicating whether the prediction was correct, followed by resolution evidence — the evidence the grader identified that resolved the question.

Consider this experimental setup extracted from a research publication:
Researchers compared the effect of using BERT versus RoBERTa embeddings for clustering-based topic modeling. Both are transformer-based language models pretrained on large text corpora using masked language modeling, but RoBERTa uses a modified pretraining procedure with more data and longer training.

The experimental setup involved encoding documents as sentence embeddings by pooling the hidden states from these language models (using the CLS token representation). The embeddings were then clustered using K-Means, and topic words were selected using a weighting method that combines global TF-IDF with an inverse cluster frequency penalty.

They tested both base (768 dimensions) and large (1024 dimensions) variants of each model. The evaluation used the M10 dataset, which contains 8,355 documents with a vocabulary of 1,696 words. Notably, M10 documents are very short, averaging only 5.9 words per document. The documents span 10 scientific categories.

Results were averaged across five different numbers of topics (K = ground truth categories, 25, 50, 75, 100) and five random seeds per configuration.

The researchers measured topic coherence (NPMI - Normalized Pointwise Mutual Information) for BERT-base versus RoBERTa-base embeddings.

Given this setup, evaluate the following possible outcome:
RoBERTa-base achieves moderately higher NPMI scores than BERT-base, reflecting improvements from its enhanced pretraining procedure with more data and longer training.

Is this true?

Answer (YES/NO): NO